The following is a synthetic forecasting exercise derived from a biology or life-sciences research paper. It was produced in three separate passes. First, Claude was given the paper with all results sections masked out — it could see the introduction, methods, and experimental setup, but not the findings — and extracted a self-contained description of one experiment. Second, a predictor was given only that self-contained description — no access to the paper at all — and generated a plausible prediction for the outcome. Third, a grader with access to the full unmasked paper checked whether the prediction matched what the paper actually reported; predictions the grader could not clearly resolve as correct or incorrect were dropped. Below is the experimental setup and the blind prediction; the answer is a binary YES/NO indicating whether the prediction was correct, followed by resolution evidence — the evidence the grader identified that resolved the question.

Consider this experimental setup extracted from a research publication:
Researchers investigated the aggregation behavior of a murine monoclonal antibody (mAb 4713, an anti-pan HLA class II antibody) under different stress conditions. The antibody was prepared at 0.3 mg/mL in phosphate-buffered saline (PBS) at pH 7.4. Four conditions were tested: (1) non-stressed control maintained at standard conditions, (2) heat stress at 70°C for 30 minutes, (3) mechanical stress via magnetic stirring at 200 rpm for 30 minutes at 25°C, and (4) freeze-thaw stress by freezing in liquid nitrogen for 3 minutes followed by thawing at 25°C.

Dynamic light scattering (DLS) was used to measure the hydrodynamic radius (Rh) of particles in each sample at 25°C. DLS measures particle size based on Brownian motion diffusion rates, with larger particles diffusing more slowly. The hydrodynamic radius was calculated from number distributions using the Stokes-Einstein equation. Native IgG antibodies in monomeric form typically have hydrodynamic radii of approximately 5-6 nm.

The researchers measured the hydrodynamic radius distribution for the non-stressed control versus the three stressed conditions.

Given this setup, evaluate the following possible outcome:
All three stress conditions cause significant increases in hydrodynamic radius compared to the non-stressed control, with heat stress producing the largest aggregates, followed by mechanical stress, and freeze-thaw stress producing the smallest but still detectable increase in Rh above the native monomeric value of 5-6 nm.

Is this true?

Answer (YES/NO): NO